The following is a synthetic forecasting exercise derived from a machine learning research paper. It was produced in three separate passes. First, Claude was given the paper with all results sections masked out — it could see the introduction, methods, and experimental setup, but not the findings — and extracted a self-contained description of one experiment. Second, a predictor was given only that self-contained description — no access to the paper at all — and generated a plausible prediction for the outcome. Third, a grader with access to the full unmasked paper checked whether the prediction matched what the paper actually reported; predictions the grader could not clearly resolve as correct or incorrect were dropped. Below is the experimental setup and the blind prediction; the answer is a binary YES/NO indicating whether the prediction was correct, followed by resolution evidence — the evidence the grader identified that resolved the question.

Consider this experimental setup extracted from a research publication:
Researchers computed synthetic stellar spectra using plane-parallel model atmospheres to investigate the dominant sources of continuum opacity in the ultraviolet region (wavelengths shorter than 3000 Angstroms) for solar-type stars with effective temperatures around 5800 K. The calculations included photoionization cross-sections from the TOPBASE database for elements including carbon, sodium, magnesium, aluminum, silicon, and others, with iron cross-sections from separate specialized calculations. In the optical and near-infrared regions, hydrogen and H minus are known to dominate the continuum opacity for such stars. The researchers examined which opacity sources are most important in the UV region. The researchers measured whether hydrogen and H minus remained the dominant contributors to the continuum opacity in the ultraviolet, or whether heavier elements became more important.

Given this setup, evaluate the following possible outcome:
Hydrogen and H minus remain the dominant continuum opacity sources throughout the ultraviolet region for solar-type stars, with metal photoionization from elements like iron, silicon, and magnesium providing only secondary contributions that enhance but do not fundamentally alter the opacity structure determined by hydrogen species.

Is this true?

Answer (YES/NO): NO